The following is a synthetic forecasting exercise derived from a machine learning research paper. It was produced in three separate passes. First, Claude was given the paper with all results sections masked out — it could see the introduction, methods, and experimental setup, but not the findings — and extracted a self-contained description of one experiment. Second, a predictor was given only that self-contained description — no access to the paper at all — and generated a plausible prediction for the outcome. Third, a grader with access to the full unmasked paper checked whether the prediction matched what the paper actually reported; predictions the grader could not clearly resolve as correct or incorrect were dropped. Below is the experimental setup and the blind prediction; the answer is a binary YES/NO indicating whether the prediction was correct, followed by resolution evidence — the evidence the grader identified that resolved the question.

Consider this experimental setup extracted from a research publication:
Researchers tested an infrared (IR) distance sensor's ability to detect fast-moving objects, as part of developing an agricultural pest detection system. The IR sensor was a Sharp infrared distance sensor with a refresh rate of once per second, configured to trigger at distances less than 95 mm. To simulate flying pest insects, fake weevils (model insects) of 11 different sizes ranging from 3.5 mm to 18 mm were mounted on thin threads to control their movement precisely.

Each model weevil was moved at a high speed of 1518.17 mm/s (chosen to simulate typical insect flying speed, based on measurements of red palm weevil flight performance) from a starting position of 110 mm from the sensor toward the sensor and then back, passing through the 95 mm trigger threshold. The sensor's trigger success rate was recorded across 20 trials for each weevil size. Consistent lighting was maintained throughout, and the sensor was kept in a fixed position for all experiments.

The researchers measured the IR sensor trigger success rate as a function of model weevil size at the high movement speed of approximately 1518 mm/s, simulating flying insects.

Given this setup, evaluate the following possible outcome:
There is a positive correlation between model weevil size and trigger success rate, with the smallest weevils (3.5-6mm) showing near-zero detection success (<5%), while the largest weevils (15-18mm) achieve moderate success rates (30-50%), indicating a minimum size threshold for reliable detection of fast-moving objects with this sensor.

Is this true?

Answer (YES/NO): NO